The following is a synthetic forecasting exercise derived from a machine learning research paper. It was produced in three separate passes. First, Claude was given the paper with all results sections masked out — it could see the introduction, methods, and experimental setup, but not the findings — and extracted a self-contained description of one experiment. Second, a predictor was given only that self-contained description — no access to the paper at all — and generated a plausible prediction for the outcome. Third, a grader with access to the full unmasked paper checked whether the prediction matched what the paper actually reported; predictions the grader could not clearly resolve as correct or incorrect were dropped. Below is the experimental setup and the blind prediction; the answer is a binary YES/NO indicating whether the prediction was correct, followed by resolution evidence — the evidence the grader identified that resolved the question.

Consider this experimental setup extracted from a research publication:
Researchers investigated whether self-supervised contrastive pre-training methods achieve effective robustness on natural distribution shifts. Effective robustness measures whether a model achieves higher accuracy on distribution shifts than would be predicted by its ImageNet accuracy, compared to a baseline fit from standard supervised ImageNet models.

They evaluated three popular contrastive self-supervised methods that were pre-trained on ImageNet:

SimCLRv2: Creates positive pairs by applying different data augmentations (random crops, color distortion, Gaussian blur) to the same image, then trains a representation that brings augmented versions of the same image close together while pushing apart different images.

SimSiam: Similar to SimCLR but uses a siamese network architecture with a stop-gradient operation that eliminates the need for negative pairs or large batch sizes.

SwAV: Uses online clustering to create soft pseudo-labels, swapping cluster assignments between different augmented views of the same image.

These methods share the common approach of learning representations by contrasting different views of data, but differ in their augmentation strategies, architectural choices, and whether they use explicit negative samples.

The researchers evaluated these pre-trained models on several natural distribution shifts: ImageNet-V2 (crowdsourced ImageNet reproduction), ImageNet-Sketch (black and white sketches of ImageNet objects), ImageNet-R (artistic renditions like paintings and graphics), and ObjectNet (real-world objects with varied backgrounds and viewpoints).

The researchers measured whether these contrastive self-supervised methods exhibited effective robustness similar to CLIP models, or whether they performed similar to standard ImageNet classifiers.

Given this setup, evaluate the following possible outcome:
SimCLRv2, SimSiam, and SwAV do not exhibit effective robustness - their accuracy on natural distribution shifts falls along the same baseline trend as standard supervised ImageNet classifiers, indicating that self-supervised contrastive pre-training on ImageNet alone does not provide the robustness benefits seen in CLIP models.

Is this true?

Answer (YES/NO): YES